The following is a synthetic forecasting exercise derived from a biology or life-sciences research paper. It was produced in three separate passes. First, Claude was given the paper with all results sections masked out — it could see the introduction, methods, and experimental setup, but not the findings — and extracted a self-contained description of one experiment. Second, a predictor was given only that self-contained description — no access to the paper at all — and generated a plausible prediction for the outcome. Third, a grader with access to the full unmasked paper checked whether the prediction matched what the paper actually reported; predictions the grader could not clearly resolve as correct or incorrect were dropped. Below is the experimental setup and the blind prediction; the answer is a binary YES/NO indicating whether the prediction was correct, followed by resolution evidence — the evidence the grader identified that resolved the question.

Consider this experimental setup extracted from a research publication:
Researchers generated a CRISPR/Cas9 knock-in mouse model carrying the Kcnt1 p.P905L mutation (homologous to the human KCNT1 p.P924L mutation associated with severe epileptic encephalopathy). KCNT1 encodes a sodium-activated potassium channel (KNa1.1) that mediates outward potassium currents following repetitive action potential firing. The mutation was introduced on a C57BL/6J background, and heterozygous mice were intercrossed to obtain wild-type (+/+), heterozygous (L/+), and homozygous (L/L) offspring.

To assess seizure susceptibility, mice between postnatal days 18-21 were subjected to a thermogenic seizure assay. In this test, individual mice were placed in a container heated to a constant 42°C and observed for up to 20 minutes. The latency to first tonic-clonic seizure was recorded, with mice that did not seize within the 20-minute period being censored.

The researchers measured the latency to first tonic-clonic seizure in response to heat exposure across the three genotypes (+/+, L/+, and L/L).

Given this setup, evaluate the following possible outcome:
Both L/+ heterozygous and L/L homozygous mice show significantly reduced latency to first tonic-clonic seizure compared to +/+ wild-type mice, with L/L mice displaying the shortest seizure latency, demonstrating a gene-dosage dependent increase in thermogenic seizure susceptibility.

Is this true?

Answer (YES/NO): NO